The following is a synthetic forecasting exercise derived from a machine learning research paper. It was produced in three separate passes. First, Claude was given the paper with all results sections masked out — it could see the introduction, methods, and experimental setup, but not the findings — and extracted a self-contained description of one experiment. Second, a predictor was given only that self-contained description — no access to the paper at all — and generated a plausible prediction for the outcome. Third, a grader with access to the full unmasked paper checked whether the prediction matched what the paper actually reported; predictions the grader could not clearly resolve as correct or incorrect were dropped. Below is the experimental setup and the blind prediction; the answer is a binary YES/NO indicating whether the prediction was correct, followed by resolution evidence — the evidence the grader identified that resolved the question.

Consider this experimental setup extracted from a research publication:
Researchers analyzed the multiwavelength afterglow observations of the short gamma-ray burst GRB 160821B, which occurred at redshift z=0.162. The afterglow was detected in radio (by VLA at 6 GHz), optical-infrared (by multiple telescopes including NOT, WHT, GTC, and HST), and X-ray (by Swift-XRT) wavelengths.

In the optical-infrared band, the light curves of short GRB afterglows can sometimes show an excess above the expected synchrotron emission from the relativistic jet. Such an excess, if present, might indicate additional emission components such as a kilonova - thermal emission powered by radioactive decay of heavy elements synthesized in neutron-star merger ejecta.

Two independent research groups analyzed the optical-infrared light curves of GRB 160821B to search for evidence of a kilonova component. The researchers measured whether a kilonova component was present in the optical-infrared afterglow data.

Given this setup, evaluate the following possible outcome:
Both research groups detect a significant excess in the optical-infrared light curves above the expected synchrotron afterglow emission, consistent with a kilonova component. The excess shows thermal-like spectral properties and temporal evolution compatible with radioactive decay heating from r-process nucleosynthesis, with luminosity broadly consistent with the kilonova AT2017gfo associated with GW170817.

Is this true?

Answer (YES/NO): NO